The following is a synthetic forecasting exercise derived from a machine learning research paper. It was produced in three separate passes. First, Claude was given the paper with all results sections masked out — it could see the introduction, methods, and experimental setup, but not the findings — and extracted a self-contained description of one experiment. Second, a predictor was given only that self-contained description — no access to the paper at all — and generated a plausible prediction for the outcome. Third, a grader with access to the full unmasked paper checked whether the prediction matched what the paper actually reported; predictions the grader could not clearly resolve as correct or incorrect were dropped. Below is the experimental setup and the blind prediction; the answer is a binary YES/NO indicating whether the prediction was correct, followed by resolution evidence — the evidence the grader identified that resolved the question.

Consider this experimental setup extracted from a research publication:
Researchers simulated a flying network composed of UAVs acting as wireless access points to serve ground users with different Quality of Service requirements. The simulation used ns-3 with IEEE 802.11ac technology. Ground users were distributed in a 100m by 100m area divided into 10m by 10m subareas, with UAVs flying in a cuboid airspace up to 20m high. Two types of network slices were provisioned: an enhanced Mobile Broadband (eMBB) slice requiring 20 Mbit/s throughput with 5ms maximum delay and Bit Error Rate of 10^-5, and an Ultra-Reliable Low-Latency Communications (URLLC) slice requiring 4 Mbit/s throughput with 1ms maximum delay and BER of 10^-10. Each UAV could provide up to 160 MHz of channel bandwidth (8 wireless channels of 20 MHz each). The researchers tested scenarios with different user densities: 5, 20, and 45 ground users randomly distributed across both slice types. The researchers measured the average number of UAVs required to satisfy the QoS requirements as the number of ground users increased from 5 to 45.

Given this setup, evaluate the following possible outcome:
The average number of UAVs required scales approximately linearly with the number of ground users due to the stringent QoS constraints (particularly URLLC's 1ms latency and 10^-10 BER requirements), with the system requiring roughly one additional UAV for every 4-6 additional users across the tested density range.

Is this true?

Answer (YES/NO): NO